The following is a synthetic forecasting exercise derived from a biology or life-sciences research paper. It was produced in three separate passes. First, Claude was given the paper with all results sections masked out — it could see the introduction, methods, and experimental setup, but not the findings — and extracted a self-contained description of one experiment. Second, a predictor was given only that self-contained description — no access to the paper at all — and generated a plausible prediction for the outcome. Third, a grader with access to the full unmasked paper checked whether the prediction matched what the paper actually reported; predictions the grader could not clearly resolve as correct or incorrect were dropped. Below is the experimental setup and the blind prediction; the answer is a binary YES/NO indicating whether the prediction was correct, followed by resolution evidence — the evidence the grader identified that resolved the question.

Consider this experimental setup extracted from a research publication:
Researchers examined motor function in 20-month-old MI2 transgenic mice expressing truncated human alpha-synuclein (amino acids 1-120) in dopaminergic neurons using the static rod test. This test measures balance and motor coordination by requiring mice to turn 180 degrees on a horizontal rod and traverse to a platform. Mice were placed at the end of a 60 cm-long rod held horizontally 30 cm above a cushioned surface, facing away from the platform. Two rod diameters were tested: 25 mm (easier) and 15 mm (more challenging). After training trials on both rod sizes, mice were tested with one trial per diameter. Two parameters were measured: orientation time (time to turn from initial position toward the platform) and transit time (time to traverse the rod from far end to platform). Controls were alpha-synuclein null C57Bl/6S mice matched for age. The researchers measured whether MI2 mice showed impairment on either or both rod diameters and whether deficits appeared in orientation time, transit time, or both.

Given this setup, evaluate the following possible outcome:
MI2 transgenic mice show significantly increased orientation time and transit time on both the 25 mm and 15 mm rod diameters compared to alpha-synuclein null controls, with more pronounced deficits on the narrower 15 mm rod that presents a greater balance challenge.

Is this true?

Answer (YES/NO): NO